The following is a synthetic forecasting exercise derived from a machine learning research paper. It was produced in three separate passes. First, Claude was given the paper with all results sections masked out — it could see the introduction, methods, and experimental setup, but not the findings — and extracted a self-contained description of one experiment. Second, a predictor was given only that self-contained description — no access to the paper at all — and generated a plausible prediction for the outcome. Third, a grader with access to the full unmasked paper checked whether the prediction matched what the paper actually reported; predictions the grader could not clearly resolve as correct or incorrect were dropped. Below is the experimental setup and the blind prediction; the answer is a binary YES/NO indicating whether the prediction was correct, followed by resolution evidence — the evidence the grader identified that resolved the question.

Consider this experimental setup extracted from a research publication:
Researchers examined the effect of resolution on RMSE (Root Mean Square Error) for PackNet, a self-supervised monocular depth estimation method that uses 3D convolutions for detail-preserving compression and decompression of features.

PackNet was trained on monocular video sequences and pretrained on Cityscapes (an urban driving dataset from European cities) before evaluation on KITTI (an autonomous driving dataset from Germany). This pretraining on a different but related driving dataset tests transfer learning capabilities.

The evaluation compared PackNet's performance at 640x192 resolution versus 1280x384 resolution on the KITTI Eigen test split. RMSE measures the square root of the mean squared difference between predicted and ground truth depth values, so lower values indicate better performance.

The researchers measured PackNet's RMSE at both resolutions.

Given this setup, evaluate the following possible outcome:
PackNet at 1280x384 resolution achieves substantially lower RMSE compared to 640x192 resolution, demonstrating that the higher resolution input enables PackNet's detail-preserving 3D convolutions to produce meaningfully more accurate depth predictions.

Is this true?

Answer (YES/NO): NO